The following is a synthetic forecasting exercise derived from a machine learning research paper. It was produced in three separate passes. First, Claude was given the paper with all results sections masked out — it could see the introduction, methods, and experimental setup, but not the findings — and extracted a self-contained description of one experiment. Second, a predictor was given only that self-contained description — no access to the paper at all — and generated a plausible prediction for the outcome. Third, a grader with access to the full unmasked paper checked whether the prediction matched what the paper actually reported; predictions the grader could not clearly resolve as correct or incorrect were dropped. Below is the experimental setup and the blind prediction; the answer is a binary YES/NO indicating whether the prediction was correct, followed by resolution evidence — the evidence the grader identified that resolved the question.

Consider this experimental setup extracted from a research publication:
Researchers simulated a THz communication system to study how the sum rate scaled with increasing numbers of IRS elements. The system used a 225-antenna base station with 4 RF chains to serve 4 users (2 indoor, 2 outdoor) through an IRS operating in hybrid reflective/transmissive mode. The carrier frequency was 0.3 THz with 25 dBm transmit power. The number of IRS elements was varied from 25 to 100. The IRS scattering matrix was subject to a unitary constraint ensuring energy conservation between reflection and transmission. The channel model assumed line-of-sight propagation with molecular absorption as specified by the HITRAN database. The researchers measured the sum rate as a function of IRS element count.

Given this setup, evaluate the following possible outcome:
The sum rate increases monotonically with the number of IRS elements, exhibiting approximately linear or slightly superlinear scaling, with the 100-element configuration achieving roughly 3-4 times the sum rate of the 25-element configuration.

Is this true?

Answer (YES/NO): NO